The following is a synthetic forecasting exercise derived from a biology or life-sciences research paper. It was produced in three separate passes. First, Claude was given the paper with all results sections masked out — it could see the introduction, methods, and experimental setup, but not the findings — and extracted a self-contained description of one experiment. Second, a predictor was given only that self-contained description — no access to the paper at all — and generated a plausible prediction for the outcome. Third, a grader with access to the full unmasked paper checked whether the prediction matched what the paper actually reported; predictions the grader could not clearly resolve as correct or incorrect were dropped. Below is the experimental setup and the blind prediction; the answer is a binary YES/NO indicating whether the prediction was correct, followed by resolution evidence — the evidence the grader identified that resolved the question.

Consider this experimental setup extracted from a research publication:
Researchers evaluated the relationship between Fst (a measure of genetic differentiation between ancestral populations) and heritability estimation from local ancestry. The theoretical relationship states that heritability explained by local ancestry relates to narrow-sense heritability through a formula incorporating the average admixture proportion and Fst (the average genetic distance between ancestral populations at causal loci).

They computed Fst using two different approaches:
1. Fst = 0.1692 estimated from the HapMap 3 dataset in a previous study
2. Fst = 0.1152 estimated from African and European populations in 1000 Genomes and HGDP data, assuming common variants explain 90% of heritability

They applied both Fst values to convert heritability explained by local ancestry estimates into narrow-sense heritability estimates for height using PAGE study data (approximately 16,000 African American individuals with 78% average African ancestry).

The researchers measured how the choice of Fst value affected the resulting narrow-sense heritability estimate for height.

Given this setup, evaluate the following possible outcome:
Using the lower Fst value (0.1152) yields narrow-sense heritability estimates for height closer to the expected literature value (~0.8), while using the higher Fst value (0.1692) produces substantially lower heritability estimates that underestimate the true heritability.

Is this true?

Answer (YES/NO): YES